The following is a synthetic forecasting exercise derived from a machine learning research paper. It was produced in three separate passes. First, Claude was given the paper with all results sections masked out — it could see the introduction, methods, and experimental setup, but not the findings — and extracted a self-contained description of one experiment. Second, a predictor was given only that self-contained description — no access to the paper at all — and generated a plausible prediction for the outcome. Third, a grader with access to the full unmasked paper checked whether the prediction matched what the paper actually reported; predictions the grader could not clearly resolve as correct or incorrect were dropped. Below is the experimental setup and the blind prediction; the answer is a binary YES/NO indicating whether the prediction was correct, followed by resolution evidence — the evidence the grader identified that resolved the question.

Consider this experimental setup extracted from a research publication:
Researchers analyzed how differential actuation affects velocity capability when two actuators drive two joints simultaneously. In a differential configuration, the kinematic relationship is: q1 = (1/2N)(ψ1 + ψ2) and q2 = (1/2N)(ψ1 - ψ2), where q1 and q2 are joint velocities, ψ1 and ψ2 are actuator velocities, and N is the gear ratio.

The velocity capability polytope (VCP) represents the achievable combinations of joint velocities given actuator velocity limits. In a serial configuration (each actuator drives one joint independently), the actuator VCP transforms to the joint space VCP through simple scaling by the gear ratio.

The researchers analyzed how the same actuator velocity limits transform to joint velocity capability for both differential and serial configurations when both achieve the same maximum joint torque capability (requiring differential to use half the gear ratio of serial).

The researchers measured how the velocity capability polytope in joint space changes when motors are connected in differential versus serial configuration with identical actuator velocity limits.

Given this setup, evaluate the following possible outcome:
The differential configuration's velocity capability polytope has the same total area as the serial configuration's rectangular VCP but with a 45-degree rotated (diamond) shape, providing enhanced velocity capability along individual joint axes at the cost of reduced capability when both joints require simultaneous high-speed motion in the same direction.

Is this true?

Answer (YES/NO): NO